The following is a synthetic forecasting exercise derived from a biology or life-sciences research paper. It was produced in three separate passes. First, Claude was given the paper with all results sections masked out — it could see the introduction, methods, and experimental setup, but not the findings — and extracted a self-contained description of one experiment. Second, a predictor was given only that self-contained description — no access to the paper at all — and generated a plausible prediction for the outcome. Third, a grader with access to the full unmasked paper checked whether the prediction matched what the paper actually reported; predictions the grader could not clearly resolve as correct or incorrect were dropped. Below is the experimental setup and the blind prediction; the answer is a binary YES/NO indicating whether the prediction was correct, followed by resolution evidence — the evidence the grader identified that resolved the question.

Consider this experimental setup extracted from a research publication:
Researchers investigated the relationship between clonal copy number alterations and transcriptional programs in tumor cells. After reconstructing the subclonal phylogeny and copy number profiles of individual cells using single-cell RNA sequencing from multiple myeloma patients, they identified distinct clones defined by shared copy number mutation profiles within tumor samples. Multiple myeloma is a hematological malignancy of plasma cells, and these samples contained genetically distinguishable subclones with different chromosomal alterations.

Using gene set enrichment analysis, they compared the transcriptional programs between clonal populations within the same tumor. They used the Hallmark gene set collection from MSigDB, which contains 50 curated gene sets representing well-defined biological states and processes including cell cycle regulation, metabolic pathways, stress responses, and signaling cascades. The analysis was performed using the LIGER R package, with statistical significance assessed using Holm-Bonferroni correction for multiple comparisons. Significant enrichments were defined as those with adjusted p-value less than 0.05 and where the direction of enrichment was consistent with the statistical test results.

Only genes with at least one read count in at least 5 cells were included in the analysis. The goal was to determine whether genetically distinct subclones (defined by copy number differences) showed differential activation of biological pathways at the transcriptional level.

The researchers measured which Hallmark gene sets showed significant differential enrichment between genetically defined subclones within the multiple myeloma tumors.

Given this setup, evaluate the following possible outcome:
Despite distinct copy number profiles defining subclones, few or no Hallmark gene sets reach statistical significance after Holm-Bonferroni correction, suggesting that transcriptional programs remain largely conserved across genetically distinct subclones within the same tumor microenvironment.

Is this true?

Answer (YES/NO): NO